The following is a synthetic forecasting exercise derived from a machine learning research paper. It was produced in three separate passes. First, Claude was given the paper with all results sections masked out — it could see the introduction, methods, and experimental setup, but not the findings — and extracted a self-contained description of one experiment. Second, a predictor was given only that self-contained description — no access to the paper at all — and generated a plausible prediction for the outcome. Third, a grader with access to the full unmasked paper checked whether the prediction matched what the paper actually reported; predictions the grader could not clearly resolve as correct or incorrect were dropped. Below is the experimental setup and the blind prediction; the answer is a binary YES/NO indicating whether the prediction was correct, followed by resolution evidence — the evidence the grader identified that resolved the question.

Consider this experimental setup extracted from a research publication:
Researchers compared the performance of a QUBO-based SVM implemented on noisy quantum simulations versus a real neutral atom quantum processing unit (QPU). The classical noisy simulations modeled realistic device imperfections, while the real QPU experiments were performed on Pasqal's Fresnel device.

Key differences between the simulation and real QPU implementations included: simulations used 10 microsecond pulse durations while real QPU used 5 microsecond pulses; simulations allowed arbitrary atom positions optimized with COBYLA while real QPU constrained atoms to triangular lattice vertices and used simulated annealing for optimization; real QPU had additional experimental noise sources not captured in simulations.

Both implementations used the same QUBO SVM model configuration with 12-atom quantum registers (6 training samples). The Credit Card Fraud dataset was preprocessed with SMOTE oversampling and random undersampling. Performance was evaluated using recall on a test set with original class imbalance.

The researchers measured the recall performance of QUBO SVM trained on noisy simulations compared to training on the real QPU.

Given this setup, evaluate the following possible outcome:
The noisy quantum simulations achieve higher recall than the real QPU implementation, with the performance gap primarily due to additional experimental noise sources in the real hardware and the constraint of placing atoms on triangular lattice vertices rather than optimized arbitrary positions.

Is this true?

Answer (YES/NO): NO